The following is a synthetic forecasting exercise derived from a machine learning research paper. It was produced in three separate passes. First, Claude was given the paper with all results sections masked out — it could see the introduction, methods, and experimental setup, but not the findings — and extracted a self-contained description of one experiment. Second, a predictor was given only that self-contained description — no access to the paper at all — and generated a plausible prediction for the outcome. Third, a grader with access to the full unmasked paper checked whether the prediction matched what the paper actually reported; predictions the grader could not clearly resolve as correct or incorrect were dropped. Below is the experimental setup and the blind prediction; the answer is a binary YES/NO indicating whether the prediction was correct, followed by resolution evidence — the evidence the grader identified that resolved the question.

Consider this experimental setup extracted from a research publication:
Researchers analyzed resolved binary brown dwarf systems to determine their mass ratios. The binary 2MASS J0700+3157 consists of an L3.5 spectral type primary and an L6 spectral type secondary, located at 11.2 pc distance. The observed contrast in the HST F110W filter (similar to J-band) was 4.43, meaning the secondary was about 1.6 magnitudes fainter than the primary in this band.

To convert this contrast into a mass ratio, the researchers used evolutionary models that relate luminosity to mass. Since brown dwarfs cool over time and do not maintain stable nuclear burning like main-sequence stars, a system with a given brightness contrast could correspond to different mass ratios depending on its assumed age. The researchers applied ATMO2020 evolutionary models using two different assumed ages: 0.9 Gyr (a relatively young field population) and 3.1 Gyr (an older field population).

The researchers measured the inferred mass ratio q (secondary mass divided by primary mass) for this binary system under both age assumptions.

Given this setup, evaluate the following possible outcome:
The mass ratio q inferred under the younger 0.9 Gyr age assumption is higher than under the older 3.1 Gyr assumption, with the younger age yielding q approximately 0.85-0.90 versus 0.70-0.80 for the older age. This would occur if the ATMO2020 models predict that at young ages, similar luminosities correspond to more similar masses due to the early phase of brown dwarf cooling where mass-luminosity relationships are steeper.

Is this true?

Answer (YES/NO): NO